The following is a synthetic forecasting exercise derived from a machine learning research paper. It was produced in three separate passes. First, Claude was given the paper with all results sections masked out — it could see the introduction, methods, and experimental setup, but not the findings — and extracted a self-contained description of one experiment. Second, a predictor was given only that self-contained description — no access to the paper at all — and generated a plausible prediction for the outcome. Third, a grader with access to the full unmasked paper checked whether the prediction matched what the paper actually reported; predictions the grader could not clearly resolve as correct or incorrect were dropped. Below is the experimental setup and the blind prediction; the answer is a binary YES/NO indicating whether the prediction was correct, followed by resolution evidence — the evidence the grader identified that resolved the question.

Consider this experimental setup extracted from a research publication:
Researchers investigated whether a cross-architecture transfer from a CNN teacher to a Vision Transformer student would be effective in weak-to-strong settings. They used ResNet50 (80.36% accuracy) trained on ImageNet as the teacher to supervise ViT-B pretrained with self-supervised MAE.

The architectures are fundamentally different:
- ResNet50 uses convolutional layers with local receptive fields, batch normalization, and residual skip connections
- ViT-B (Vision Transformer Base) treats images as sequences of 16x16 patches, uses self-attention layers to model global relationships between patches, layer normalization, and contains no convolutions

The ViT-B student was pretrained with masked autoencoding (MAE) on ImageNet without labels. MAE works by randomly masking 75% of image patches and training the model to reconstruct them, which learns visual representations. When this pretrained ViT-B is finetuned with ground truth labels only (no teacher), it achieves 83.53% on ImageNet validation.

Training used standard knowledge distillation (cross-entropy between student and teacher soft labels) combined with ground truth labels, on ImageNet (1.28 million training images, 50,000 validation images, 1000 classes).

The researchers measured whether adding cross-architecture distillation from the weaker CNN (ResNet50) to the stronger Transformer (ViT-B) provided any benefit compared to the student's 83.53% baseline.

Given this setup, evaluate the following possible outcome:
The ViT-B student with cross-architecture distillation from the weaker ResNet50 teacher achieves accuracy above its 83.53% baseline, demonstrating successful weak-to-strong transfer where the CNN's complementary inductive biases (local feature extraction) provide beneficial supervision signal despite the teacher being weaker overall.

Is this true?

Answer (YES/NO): YES